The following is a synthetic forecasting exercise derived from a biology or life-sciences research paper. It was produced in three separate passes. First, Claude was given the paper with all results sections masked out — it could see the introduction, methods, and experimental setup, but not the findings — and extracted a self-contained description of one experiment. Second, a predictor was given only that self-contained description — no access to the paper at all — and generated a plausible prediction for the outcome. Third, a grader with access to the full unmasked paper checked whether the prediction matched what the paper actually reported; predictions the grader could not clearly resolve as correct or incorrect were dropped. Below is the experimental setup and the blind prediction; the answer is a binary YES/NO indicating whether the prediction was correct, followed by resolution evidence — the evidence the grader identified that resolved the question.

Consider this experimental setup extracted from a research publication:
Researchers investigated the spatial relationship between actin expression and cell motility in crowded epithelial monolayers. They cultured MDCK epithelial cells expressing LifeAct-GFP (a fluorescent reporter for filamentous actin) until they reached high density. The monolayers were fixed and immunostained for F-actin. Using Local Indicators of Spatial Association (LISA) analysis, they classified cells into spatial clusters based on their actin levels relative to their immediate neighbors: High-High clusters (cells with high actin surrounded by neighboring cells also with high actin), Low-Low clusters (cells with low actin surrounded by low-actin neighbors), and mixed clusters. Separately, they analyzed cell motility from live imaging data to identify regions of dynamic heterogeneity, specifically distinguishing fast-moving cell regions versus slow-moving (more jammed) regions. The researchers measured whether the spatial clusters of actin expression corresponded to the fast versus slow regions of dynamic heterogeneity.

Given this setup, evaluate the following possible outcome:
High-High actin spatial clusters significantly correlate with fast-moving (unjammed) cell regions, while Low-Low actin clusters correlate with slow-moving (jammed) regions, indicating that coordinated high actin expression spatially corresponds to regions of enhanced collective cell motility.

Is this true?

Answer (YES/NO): NO